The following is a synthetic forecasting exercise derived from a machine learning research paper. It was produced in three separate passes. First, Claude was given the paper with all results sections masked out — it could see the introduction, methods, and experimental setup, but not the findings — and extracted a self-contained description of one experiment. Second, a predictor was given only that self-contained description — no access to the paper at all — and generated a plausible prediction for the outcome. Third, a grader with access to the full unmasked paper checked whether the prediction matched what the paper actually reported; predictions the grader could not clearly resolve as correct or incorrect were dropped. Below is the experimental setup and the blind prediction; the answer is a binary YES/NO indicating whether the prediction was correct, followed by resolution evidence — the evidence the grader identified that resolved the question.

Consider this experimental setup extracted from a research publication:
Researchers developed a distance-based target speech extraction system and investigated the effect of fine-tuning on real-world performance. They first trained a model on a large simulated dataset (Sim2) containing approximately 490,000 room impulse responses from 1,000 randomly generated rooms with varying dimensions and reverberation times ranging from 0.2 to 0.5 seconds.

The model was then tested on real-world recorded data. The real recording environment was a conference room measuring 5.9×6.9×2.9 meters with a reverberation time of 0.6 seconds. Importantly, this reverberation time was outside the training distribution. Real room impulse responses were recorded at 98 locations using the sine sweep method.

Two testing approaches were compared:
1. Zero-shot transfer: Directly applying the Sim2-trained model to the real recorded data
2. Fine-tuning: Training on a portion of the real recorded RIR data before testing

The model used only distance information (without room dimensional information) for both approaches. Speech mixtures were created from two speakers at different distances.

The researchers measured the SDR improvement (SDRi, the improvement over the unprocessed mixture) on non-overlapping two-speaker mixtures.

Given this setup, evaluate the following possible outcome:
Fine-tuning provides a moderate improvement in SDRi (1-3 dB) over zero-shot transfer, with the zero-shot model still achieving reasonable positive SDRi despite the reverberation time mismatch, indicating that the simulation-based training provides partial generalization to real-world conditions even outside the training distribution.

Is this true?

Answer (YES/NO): NO